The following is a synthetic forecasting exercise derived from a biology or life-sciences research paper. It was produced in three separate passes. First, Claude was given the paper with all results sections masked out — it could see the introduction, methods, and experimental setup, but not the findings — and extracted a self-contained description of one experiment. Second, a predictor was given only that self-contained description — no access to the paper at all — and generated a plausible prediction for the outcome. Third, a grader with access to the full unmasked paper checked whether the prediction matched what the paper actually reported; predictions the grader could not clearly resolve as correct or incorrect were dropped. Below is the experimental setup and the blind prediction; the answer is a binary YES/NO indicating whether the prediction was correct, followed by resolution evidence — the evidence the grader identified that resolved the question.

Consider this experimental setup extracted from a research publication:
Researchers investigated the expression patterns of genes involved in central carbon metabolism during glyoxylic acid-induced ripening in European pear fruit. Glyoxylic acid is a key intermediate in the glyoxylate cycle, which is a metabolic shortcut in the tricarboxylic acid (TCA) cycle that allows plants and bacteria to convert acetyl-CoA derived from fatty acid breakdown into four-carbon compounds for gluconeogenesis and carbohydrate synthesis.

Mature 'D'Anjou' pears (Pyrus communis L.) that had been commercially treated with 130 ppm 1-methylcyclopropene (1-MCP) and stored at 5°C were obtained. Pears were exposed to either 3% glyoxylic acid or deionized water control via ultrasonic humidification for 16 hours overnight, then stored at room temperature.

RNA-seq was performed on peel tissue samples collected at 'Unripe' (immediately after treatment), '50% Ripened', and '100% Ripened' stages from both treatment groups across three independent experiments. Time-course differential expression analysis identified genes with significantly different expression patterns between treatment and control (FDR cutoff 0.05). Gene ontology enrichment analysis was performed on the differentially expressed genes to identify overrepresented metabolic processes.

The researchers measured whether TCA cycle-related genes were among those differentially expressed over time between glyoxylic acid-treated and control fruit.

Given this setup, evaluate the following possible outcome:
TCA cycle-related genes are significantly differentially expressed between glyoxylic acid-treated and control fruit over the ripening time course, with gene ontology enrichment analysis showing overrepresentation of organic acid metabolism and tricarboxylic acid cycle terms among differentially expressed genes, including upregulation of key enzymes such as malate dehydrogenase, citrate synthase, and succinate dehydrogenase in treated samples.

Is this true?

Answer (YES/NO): NO